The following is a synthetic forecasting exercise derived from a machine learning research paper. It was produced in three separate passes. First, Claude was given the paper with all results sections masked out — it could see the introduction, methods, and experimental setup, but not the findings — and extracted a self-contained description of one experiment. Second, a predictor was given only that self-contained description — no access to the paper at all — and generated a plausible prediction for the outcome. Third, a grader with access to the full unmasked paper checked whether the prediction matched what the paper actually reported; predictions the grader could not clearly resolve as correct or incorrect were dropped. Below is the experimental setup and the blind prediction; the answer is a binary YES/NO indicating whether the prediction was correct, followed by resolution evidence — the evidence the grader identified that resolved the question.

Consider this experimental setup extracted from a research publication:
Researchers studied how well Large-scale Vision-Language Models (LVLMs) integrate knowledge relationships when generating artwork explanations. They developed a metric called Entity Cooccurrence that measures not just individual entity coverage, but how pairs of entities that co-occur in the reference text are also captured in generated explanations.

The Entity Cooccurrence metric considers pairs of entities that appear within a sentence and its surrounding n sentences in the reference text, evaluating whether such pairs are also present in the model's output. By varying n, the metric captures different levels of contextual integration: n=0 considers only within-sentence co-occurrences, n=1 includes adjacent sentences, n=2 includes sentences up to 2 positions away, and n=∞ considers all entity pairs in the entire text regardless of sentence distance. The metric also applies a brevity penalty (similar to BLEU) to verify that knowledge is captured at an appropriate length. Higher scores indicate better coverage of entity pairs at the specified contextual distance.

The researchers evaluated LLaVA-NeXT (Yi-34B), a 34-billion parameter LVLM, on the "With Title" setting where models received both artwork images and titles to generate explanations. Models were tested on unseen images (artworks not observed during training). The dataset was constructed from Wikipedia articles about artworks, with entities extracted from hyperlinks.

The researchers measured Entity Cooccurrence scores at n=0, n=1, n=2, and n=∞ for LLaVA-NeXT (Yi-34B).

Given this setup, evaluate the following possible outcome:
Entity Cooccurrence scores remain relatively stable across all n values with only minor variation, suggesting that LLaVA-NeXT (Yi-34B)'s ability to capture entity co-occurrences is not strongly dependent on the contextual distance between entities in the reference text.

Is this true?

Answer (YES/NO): NO